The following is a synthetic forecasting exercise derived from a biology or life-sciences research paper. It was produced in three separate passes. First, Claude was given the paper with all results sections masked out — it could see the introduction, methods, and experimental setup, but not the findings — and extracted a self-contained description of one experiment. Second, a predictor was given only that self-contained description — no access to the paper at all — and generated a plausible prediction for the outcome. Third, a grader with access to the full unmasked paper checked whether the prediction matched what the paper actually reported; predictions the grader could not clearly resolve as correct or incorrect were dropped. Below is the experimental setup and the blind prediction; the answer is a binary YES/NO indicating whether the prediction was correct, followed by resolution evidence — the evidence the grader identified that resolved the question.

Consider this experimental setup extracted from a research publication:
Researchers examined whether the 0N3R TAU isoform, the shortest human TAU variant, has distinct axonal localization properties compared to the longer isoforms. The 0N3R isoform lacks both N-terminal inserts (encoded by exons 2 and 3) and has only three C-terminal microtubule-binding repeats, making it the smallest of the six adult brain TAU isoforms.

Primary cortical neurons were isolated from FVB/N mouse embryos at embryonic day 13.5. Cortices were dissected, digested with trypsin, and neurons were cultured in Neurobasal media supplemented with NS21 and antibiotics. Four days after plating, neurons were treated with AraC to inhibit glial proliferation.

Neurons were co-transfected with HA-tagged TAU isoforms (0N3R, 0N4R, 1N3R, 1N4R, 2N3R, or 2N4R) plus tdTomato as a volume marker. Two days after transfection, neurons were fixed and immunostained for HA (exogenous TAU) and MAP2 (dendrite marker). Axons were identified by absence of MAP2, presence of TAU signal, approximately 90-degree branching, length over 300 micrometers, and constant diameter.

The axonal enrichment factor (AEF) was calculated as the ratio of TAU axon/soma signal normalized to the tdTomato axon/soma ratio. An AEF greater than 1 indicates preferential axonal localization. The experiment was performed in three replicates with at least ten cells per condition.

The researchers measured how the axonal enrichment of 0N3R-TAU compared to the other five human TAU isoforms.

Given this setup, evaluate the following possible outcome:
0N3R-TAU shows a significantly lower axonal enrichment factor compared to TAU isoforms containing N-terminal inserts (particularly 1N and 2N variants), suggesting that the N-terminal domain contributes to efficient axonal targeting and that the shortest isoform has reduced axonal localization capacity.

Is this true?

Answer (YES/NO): NO